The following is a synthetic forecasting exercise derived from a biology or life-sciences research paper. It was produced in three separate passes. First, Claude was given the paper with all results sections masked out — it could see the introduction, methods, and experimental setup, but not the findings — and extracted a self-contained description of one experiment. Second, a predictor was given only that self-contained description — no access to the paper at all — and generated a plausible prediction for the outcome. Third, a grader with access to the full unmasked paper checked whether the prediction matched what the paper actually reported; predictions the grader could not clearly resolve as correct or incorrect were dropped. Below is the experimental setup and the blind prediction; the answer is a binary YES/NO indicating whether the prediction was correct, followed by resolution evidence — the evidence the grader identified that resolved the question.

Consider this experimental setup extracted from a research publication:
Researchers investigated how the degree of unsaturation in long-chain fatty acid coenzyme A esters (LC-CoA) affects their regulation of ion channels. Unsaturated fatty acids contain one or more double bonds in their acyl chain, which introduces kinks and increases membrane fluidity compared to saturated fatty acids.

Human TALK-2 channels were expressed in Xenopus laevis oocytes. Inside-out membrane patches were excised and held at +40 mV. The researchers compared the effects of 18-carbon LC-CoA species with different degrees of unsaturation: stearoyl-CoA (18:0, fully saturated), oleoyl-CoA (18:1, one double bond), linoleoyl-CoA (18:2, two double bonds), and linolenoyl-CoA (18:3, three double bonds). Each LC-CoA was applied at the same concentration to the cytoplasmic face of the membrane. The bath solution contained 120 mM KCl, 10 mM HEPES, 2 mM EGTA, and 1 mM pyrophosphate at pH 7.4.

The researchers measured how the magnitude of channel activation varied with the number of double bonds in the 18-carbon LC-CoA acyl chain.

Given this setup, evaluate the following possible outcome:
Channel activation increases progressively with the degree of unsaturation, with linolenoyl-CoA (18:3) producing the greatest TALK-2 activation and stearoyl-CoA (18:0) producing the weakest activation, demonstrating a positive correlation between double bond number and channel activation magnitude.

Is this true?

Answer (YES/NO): NO